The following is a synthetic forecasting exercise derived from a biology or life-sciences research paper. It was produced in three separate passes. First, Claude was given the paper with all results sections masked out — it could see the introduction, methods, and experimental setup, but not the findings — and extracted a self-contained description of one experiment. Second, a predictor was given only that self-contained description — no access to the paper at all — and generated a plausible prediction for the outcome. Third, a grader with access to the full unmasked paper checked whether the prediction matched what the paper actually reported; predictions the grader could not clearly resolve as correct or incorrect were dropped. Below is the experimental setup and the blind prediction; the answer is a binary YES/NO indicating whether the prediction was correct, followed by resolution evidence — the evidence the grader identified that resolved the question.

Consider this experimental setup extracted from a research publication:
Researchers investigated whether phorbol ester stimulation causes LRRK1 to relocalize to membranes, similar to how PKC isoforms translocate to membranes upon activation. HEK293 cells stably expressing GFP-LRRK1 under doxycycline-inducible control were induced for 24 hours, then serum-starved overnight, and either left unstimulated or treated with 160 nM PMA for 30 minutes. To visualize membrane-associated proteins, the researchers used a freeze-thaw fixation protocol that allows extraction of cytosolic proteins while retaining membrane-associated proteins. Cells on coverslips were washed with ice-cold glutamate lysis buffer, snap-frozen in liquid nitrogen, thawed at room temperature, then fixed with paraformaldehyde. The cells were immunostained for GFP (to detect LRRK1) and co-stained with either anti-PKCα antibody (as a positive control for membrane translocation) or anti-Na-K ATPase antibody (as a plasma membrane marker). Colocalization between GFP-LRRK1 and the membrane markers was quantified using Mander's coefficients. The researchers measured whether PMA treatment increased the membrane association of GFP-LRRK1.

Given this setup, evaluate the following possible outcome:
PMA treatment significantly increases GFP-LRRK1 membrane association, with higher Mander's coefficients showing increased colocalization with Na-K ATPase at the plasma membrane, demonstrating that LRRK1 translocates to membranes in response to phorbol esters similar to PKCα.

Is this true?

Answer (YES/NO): NO